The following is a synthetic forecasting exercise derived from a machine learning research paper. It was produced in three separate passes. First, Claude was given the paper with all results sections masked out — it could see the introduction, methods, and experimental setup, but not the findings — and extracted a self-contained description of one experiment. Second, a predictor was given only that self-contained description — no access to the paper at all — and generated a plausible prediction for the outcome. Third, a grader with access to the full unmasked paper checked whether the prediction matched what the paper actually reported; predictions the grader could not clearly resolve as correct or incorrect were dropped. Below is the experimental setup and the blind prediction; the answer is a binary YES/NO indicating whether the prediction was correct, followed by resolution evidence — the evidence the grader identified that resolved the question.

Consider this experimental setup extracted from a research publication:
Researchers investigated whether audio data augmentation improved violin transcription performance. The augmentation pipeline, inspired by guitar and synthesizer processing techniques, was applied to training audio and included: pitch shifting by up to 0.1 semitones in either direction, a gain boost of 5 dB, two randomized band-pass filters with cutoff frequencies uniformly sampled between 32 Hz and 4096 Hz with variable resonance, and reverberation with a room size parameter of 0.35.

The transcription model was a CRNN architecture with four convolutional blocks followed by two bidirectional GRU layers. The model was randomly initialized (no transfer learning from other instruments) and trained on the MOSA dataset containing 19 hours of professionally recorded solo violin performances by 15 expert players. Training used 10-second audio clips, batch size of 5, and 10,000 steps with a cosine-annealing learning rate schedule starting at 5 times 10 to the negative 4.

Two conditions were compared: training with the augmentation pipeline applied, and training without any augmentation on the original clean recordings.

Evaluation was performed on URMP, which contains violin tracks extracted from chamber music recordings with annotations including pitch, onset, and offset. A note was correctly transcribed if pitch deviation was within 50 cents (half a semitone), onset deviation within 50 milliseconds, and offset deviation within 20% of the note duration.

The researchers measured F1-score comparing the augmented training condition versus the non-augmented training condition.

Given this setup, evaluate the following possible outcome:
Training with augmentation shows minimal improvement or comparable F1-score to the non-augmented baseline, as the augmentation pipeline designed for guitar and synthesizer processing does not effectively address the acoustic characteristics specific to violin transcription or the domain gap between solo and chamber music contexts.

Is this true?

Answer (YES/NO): NO